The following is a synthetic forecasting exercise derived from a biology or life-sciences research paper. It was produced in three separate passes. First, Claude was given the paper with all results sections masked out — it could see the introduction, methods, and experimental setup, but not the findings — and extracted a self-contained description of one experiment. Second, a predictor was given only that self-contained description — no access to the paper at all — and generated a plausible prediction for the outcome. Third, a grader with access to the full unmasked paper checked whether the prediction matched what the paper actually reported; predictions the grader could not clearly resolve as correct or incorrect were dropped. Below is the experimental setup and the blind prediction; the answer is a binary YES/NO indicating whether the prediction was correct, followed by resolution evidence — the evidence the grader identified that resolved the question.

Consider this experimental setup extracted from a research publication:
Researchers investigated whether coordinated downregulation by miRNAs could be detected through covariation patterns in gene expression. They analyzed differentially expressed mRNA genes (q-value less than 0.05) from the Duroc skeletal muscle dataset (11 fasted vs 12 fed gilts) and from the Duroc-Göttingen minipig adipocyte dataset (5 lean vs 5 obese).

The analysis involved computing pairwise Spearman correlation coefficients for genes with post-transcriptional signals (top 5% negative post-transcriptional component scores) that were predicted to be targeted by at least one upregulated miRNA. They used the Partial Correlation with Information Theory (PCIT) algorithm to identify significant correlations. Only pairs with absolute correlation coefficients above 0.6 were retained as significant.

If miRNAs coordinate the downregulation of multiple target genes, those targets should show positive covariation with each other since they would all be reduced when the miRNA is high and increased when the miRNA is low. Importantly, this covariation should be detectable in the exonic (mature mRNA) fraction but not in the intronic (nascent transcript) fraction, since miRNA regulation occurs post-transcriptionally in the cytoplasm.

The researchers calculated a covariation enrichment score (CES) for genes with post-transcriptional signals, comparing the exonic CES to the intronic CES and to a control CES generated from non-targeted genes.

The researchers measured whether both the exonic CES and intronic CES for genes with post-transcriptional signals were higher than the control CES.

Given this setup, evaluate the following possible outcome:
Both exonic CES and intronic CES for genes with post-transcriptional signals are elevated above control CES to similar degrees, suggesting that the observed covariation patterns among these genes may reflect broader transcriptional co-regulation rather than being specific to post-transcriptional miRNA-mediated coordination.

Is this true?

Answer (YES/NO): NO